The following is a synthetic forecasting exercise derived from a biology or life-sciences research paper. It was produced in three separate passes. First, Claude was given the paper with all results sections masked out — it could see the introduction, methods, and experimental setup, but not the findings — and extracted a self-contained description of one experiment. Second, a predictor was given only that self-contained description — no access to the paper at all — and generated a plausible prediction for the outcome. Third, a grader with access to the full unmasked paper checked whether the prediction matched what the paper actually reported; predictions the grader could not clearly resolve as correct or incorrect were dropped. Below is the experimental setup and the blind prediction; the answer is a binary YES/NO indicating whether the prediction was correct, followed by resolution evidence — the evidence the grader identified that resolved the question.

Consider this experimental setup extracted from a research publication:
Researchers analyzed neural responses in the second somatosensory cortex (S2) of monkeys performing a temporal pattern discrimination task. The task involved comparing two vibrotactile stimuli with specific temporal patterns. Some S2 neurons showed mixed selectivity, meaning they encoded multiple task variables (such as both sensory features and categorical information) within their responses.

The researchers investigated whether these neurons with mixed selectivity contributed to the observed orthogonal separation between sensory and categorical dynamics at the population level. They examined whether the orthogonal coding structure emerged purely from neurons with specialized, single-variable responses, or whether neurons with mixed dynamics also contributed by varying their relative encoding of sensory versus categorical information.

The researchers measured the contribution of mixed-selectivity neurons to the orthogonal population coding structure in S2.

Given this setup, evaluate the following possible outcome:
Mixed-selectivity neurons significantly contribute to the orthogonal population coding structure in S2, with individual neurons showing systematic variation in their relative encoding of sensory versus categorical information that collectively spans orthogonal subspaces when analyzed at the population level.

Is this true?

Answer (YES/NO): YES